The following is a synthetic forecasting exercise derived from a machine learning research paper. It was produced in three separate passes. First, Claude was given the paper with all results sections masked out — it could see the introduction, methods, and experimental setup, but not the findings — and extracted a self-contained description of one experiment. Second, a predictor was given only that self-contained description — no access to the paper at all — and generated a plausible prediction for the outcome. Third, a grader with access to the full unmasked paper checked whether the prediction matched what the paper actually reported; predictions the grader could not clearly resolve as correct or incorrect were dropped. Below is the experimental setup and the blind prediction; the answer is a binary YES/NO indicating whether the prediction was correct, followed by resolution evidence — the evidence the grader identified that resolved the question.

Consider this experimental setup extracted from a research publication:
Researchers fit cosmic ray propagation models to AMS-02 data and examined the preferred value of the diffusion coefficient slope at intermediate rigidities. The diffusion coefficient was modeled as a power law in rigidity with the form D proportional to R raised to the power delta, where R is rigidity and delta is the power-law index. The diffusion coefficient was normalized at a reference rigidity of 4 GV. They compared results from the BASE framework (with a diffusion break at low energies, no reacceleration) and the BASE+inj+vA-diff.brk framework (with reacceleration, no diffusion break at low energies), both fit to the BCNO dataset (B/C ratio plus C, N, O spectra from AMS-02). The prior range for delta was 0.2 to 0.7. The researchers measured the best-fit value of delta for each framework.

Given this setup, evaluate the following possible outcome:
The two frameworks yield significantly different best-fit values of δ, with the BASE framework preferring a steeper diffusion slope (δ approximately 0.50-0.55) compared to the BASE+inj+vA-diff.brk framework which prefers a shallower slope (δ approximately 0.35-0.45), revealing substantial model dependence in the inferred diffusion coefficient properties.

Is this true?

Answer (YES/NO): NO